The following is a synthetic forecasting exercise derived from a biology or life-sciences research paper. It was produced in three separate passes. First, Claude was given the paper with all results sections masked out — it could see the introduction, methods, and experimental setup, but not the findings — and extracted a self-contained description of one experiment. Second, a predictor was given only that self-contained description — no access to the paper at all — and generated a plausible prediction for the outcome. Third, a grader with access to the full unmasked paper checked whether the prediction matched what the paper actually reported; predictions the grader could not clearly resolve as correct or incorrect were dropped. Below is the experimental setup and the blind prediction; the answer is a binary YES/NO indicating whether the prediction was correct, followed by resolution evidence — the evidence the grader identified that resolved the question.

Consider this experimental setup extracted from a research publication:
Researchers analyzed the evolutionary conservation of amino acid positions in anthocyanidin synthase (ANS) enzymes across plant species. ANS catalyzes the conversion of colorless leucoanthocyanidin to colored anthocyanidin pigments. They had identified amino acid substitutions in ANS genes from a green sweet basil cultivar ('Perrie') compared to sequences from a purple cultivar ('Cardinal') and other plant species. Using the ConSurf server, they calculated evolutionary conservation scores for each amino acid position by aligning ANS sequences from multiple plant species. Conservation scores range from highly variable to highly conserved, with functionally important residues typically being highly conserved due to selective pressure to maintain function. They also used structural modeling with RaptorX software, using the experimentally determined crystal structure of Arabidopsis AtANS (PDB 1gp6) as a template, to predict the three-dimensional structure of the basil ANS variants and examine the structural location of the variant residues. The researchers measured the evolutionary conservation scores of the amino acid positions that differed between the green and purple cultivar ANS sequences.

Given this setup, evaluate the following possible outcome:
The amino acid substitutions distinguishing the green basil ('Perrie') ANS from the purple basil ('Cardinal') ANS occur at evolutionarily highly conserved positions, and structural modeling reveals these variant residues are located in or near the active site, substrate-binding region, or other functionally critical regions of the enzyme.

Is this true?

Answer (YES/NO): YES